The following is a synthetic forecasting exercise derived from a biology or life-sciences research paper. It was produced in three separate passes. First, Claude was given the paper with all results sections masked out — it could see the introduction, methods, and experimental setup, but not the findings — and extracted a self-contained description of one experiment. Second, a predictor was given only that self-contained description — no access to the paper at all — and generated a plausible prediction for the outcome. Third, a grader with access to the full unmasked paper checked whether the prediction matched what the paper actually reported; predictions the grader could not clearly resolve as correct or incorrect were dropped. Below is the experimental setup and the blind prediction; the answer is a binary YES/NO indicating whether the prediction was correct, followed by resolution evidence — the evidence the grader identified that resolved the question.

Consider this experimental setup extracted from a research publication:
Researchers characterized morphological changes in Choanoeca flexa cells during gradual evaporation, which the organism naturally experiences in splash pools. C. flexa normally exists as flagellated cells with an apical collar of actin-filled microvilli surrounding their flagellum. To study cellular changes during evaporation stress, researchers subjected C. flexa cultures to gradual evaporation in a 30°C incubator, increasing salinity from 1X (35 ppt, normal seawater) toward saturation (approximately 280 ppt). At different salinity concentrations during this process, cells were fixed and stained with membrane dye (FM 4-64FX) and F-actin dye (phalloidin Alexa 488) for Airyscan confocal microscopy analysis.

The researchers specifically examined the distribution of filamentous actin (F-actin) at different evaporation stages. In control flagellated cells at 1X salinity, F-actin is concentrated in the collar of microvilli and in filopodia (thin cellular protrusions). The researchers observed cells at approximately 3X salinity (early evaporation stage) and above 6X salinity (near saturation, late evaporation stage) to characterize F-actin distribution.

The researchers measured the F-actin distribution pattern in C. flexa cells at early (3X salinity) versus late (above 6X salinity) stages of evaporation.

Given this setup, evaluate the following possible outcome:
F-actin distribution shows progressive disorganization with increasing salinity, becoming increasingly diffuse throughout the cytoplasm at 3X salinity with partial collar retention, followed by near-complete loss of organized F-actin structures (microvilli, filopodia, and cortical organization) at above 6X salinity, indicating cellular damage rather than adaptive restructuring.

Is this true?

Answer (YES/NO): NO